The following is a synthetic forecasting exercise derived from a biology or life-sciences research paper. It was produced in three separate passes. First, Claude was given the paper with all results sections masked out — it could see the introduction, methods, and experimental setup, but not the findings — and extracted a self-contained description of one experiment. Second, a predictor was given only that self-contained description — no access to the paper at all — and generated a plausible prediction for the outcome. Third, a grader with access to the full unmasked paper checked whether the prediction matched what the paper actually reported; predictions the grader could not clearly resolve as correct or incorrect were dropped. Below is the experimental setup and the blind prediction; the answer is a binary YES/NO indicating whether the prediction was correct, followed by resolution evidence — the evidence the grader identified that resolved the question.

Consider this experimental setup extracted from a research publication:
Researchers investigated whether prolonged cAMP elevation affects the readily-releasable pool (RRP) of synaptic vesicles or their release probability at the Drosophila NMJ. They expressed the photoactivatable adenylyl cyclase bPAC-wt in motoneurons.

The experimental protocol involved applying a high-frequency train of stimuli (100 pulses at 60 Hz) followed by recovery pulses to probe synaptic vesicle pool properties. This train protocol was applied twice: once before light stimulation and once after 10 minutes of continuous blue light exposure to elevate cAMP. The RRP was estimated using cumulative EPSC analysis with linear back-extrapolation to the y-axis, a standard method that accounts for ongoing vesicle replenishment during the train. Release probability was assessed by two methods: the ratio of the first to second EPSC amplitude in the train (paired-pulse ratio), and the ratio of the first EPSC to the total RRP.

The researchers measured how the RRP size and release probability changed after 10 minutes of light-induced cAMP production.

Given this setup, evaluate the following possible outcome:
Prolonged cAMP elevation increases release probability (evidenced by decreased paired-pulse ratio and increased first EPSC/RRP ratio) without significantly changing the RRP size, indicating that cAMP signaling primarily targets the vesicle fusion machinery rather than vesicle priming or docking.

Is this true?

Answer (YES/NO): NO